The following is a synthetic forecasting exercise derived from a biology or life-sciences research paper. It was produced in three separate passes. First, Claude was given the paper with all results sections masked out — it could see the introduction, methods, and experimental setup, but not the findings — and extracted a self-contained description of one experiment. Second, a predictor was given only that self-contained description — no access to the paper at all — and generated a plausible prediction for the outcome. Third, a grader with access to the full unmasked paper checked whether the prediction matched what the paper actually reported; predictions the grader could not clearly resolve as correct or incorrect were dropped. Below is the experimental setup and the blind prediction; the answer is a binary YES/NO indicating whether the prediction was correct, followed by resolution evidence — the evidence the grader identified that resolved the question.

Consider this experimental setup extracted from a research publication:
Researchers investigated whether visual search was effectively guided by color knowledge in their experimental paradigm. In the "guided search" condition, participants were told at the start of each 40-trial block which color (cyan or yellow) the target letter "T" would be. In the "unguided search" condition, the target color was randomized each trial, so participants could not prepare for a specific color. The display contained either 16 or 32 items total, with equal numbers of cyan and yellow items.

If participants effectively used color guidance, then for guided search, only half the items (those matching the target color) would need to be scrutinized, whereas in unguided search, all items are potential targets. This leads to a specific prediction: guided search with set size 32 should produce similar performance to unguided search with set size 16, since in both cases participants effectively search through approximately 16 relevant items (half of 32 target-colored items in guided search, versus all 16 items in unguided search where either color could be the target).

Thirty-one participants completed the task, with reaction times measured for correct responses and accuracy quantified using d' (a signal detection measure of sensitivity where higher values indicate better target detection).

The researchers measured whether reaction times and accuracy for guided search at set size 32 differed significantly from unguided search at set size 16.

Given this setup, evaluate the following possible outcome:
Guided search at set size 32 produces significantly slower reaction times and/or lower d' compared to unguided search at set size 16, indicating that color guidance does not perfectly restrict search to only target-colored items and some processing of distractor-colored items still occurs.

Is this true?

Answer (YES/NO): NO